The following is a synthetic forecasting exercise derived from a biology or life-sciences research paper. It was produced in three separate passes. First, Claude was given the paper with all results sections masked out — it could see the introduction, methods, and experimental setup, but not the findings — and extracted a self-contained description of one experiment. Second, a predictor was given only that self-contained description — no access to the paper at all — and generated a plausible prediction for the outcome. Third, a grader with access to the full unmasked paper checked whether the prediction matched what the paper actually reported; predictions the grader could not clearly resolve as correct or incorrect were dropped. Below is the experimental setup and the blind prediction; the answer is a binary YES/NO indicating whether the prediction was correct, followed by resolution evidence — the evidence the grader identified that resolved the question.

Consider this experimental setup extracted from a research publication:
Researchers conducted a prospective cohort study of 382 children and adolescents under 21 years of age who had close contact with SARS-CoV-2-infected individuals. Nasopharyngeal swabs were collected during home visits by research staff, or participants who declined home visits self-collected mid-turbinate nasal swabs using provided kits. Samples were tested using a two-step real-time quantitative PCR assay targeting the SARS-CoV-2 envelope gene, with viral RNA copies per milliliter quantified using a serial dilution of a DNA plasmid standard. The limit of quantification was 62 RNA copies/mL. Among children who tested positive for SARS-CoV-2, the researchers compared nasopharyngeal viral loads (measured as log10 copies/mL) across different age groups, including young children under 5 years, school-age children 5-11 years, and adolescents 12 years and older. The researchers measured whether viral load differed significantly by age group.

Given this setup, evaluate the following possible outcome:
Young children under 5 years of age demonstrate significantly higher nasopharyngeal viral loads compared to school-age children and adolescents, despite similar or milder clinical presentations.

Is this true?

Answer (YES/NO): NO